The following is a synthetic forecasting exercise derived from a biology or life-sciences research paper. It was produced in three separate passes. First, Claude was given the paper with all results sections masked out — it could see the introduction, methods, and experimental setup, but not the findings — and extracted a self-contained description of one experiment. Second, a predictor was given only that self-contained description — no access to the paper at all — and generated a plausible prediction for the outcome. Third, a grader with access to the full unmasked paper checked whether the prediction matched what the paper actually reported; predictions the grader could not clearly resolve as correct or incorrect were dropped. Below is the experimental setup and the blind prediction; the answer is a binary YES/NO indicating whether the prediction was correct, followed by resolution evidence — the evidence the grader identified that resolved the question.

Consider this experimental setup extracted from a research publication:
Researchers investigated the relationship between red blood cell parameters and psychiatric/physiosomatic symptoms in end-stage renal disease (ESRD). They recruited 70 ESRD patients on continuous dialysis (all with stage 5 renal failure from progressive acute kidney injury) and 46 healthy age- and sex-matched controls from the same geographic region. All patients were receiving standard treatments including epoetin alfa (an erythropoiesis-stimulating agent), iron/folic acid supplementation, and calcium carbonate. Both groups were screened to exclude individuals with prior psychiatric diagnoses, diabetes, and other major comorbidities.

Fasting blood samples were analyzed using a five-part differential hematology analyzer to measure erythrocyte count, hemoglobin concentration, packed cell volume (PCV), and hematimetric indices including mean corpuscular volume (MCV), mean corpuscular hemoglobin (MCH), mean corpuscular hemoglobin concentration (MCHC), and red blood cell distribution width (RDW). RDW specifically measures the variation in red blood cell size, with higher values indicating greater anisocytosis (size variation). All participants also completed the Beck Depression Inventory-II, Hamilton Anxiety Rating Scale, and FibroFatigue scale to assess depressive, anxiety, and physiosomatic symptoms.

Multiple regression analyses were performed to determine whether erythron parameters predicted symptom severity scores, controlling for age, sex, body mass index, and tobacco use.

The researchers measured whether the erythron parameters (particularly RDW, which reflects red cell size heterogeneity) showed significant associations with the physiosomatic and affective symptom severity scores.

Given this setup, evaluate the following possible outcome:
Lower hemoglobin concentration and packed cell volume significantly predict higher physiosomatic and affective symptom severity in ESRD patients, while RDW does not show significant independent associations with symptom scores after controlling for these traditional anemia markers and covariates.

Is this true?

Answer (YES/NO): YES